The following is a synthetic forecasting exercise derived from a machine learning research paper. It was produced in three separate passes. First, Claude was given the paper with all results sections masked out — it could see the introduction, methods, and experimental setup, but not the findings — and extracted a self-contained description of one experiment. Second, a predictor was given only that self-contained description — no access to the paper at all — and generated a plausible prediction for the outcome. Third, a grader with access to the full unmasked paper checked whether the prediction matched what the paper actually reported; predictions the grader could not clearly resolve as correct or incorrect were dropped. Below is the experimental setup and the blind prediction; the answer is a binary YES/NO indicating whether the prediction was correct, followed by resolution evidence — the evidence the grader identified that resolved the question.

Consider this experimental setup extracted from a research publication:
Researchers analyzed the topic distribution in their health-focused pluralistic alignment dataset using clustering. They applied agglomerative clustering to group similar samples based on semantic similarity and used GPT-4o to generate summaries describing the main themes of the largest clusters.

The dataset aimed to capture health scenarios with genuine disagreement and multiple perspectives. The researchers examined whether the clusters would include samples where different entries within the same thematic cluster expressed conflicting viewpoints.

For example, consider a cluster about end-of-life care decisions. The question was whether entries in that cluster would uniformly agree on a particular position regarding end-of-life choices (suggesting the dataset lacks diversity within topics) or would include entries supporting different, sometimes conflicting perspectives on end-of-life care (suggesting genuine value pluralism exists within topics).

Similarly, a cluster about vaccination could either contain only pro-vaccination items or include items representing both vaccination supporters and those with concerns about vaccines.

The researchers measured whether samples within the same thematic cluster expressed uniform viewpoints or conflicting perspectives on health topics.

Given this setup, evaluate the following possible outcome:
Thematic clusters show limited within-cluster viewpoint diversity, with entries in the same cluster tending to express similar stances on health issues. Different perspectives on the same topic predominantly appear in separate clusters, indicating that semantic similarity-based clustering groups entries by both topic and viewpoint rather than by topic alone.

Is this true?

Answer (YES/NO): NO